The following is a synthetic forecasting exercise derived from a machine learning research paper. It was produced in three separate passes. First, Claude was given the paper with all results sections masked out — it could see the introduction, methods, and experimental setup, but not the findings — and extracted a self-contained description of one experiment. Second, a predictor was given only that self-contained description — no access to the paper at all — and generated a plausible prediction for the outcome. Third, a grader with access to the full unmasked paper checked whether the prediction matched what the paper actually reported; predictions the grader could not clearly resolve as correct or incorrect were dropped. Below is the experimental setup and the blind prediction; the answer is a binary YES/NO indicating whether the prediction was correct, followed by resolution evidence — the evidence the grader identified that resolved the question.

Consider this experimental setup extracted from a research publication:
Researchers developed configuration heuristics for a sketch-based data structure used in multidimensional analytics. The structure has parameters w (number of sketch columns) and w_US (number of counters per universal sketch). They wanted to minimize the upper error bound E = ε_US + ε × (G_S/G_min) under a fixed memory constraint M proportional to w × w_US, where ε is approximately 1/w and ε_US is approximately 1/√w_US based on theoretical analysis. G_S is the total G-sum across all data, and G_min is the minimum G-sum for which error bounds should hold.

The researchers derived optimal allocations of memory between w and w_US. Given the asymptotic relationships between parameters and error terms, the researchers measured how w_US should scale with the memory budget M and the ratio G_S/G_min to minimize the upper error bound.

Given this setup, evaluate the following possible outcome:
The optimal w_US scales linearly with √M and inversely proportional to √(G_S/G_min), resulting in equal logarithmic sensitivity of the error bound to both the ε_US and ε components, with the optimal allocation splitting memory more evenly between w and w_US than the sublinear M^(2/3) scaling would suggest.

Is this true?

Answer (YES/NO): NO